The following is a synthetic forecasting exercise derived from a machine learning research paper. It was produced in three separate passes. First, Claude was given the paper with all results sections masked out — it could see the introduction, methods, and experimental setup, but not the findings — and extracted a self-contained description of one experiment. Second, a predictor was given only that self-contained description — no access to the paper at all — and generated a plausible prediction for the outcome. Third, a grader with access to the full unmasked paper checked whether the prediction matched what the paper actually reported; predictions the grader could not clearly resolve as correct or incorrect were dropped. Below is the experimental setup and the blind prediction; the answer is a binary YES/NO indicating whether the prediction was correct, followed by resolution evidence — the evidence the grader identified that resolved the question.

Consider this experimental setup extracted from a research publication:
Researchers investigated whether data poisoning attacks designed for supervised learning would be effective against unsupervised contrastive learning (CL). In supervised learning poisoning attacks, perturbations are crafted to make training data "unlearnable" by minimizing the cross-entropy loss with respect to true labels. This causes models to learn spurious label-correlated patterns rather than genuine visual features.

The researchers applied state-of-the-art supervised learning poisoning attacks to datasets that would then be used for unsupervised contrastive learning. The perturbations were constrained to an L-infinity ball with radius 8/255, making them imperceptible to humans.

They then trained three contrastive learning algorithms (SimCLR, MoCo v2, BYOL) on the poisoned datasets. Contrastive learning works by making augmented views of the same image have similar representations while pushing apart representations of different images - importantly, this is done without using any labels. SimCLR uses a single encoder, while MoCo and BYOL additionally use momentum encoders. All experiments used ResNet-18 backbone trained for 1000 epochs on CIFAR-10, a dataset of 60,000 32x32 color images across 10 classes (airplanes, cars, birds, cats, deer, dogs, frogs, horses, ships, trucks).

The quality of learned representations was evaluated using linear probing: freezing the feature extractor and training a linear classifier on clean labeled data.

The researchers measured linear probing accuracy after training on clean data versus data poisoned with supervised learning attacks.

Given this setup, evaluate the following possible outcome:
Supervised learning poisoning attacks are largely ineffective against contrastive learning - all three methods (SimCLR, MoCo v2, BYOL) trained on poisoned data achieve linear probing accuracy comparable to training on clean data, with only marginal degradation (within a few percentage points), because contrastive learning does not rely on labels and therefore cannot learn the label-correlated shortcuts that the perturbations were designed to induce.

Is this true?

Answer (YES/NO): YES